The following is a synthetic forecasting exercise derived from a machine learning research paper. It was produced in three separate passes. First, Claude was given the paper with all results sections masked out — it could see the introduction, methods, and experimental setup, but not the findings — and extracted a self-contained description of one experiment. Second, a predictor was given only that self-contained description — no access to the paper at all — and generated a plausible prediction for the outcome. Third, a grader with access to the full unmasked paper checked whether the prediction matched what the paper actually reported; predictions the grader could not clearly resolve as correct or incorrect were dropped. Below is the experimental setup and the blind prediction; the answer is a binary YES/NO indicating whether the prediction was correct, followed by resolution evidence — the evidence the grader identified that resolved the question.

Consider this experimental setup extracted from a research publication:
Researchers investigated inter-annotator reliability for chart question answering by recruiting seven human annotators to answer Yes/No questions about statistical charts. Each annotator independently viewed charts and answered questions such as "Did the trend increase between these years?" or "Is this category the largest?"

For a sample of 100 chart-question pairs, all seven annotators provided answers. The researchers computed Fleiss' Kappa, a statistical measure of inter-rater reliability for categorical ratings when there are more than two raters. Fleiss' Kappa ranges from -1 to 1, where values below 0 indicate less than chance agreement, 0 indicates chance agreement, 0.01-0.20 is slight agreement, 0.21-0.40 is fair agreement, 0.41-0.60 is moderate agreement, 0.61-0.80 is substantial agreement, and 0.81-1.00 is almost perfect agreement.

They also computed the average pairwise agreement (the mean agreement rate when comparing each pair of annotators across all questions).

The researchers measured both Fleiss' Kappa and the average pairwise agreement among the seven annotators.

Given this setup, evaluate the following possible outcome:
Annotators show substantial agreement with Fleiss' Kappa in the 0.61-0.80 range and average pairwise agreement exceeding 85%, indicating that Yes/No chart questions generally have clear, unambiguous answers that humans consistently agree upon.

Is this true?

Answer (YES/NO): NO